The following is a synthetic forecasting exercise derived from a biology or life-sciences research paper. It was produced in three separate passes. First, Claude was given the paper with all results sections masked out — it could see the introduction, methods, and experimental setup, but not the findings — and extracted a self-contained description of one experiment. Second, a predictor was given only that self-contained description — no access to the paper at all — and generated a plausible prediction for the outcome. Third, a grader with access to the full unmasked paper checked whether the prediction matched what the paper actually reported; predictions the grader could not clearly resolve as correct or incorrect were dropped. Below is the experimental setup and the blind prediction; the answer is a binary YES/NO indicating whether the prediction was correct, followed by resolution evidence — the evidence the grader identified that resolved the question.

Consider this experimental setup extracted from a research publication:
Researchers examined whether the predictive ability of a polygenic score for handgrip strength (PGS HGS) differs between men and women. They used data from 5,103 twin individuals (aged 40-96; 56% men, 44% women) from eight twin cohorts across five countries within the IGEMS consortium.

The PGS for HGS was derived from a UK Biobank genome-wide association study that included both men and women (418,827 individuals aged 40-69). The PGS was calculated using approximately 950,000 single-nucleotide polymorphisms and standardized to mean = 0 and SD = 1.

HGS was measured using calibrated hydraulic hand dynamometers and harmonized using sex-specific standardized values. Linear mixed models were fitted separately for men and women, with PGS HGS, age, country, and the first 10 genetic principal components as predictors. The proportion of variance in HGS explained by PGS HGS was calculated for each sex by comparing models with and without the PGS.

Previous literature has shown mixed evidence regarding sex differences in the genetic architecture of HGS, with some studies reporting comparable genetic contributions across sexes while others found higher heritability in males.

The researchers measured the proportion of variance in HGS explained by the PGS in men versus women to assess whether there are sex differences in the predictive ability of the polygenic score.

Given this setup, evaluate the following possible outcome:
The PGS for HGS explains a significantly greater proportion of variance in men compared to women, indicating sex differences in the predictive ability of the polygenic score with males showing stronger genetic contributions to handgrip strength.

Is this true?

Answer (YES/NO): NO